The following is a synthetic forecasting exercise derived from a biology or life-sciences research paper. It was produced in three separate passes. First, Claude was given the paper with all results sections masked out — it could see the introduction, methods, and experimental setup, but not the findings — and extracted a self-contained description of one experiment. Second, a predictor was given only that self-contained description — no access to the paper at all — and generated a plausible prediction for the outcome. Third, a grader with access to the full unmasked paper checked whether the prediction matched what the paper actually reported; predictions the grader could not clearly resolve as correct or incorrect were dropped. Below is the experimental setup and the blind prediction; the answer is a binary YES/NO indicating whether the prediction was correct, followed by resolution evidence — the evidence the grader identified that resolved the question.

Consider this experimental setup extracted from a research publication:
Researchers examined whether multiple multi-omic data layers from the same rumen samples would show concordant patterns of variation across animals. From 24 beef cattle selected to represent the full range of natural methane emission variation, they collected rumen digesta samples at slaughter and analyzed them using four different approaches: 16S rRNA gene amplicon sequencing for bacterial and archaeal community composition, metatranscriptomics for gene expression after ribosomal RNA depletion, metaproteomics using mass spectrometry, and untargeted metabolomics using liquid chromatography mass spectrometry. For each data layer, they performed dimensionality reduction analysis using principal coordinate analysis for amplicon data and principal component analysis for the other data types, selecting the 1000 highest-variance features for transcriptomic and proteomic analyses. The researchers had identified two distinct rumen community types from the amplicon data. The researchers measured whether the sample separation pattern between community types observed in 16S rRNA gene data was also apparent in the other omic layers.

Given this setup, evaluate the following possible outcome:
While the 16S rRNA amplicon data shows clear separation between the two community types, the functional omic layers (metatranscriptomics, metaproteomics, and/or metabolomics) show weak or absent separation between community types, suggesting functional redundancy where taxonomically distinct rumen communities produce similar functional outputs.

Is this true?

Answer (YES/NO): NO